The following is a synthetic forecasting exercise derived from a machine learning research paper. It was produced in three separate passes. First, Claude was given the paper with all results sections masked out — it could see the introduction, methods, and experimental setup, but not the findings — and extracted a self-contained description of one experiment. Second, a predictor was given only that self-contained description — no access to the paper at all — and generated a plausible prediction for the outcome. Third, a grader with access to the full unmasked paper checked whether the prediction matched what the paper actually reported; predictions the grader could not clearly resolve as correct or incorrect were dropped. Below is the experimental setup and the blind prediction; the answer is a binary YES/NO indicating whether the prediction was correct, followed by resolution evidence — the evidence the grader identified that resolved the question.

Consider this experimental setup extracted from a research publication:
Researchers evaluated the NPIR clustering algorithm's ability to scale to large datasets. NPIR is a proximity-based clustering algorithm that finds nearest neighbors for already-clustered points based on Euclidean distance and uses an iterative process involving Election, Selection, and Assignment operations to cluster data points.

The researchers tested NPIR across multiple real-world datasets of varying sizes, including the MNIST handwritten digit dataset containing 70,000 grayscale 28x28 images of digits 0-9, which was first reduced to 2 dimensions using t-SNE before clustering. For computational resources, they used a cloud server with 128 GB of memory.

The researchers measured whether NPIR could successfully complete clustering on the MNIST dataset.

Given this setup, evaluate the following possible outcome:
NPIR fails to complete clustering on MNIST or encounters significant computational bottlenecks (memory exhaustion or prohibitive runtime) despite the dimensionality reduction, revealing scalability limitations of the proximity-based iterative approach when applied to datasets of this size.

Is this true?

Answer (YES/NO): YES